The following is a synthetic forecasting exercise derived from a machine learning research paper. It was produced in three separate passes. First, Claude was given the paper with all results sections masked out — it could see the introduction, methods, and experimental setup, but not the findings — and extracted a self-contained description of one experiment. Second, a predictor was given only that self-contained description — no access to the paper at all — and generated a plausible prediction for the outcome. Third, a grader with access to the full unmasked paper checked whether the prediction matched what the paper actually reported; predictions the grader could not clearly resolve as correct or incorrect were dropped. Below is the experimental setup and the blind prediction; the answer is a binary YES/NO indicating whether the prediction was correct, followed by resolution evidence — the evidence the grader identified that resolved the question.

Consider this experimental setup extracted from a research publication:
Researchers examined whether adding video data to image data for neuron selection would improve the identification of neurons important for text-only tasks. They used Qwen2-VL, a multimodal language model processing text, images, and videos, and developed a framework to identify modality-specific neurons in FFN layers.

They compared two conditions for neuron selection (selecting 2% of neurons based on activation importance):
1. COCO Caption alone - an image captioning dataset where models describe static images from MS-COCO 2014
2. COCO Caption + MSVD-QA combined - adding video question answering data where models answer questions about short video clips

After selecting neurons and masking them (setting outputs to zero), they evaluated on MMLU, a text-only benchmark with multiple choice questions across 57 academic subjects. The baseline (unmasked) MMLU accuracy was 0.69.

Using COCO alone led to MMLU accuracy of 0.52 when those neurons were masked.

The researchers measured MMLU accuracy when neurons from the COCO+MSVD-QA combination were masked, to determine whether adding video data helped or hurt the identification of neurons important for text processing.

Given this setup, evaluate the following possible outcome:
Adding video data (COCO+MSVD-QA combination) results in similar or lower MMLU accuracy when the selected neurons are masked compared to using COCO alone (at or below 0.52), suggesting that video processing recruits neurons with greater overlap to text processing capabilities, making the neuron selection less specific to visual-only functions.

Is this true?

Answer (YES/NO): NO